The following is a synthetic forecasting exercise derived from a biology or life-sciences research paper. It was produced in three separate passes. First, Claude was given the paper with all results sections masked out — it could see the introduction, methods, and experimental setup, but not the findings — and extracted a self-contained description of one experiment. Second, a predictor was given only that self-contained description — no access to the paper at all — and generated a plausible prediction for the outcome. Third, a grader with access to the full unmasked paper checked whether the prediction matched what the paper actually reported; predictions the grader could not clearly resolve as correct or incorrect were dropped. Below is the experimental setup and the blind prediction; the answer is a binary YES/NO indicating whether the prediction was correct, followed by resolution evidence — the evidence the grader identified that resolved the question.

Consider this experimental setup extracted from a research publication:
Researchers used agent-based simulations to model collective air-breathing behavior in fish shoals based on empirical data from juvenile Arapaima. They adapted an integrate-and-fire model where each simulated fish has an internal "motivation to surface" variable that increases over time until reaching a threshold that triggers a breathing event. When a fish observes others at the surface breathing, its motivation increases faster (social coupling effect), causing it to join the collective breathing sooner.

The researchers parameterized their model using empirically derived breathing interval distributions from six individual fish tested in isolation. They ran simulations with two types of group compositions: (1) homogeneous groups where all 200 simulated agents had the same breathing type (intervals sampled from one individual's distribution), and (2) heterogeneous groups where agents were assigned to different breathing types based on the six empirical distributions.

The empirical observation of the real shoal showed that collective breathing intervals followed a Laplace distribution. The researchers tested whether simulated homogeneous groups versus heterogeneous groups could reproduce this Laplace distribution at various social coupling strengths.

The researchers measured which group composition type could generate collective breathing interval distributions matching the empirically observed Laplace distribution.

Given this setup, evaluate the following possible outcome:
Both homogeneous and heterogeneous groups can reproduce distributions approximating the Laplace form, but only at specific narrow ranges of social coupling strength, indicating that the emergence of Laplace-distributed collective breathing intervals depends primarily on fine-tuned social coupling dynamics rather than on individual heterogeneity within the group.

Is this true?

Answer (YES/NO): NO